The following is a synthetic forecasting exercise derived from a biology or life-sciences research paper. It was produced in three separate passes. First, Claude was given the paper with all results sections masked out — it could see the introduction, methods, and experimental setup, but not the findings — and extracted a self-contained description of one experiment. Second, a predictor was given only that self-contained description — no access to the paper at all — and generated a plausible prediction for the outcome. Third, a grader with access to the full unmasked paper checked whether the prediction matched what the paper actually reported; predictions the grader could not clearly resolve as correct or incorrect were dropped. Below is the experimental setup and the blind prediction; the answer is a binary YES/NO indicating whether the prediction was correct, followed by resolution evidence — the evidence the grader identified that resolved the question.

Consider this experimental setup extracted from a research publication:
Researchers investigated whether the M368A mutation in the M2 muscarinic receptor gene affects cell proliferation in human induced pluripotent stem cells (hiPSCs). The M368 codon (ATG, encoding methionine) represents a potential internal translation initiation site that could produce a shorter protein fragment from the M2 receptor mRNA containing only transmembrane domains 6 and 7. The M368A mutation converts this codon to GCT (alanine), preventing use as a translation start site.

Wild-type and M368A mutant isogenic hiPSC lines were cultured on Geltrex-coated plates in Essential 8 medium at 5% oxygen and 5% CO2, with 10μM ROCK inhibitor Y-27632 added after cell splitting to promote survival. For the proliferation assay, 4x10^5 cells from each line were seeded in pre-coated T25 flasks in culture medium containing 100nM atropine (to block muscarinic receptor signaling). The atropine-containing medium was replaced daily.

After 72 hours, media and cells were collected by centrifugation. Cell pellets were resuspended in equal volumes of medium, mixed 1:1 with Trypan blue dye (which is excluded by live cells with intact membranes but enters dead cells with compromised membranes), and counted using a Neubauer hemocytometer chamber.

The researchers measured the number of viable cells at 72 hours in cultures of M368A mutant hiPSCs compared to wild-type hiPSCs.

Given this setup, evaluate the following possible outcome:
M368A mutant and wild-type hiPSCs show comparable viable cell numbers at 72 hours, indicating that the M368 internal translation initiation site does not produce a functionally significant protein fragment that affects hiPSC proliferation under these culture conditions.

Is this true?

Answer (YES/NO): NO